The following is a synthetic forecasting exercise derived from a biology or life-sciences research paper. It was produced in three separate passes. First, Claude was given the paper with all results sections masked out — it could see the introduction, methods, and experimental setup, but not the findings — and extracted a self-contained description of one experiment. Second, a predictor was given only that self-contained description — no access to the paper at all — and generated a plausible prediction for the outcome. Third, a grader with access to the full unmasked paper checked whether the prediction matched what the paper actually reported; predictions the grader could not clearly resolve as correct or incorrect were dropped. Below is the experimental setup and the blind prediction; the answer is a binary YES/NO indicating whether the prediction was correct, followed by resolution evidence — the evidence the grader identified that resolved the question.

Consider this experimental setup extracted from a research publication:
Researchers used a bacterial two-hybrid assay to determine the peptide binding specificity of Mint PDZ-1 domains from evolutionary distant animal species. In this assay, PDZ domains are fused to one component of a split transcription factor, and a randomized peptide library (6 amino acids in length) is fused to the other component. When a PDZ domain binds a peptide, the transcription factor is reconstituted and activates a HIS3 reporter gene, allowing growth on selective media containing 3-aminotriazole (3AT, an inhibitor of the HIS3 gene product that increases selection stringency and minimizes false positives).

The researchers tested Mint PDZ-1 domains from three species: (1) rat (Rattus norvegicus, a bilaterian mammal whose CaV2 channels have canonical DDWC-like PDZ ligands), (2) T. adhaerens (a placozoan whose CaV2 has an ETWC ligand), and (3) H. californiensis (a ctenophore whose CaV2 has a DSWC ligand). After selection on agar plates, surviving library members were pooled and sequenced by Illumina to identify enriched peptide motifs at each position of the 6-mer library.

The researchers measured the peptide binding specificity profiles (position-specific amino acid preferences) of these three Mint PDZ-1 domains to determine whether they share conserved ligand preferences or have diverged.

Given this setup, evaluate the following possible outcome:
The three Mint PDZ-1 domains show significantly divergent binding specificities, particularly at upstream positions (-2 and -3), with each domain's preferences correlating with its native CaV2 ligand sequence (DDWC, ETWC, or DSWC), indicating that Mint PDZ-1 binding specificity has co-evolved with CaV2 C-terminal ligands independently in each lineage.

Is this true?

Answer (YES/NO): NO